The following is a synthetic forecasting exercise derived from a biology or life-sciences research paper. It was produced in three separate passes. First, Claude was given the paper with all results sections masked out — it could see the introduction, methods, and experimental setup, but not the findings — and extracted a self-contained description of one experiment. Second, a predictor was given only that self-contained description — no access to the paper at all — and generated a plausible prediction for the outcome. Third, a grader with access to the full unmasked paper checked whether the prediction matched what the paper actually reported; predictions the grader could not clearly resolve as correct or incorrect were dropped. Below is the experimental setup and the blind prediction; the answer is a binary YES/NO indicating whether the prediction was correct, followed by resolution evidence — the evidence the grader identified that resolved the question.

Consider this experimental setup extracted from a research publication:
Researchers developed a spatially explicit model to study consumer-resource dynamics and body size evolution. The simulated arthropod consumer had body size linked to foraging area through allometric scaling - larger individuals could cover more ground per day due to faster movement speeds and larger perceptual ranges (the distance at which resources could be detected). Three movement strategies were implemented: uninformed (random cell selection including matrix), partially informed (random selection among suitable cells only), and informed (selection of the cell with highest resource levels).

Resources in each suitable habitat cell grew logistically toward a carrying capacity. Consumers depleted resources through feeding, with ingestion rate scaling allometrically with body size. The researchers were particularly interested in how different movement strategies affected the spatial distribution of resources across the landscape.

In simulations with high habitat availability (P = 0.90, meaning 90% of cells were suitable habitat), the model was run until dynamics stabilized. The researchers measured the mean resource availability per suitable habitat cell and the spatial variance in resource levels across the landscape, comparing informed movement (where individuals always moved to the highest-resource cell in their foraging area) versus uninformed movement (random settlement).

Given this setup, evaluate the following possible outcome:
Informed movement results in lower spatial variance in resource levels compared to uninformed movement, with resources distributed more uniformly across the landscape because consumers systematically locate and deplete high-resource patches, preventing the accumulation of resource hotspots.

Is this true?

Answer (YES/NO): YES